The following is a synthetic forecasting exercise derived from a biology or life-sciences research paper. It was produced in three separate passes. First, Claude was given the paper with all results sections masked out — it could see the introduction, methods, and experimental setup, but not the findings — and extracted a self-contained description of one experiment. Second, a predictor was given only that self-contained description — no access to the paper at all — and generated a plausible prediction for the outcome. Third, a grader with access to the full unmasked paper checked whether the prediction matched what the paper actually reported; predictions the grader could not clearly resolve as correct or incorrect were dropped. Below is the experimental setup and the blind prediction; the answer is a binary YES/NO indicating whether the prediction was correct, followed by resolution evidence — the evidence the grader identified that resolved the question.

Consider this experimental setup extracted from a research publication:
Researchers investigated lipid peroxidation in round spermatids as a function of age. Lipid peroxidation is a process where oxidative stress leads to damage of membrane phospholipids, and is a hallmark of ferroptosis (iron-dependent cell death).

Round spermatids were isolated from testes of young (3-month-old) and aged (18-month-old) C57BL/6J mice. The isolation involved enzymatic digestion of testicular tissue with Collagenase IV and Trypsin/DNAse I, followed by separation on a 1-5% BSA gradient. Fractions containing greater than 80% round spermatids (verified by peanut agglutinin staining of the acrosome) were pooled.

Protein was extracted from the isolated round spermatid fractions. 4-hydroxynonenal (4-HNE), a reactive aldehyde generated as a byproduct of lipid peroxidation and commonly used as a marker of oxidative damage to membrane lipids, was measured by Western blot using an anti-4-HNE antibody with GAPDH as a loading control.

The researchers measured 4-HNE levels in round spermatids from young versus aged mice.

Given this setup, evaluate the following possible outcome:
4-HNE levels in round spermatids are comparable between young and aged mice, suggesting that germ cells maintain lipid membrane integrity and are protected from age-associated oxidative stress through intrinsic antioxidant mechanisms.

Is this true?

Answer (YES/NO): NO